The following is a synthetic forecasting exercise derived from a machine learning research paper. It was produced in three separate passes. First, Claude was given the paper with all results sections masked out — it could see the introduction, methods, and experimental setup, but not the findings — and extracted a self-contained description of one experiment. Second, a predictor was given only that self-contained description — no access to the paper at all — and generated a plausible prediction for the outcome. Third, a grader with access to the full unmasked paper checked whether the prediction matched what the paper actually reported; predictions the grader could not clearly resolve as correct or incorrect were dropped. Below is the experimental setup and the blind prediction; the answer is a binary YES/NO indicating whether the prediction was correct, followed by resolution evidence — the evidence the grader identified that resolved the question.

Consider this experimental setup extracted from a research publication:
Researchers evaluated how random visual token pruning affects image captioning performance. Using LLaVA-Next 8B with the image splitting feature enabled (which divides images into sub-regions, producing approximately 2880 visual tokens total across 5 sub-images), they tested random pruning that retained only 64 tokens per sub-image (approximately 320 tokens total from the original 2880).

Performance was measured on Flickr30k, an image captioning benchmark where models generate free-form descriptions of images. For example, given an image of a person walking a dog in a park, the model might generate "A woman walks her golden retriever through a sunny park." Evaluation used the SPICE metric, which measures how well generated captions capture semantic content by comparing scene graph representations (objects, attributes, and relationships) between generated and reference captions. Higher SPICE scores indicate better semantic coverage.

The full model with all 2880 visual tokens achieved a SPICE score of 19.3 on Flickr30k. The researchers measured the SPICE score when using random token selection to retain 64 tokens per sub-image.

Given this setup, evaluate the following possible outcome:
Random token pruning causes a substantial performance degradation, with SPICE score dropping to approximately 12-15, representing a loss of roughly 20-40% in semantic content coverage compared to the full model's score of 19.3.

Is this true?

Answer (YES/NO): NO